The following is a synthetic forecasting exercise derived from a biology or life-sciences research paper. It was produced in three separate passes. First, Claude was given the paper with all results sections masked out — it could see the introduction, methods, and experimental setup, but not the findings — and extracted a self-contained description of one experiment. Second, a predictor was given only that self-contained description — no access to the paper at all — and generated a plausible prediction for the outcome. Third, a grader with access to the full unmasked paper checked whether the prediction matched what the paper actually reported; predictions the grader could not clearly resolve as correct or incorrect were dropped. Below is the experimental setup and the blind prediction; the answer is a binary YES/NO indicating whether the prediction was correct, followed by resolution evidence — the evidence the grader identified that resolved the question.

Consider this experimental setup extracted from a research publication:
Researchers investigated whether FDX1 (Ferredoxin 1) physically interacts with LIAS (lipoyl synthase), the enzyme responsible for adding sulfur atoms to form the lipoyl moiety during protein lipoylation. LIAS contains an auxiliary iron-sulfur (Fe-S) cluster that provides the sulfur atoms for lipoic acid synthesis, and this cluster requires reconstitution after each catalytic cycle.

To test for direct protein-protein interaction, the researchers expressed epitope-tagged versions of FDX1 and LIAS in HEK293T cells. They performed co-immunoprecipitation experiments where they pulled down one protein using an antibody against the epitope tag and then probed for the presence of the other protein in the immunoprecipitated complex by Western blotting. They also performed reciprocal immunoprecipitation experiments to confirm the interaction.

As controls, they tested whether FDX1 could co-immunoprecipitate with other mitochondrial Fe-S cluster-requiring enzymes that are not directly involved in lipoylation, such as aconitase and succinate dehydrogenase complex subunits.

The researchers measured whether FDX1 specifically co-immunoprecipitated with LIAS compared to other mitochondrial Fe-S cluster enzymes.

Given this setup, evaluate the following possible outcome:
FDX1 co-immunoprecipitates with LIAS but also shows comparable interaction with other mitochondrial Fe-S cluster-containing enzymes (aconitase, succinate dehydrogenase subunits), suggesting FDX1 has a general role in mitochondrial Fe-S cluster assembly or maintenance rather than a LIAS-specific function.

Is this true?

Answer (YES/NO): NO